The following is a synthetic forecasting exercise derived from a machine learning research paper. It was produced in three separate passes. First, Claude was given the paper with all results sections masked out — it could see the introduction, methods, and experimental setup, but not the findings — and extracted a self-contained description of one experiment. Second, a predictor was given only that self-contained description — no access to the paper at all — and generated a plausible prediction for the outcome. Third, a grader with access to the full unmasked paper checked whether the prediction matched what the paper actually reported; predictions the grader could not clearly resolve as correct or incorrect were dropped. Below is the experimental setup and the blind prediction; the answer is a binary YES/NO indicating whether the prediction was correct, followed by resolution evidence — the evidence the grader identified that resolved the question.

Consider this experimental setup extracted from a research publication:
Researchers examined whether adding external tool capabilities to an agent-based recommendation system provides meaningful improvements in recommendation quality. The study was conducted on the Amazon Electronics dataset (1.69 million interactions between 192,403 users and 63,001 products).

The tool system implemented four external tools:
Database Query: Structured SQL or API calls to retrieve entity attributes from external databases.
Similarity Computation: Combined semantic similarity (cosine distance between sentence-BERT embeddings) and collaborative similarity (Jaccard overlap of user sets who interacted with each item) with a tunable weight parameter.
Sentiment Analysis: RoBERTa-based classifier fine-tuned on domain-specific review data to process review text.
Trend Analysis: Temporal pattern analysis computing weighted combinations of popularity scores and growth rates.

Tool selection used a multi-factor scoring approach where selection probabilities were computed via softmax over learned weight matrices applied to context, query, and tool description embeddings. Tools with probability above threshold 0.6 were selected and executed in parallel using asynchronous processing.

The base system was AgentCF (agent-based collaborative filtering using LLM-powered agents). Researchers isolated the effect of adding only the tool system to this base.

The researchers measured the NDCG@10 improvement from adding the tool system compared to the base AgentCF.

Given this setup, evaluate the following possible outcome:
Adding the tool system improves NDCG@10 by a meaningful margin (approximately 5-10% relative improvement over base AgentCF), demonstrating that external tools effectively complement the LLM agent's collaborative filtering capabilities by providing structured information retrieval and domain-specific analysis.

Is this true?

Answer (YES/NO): NO